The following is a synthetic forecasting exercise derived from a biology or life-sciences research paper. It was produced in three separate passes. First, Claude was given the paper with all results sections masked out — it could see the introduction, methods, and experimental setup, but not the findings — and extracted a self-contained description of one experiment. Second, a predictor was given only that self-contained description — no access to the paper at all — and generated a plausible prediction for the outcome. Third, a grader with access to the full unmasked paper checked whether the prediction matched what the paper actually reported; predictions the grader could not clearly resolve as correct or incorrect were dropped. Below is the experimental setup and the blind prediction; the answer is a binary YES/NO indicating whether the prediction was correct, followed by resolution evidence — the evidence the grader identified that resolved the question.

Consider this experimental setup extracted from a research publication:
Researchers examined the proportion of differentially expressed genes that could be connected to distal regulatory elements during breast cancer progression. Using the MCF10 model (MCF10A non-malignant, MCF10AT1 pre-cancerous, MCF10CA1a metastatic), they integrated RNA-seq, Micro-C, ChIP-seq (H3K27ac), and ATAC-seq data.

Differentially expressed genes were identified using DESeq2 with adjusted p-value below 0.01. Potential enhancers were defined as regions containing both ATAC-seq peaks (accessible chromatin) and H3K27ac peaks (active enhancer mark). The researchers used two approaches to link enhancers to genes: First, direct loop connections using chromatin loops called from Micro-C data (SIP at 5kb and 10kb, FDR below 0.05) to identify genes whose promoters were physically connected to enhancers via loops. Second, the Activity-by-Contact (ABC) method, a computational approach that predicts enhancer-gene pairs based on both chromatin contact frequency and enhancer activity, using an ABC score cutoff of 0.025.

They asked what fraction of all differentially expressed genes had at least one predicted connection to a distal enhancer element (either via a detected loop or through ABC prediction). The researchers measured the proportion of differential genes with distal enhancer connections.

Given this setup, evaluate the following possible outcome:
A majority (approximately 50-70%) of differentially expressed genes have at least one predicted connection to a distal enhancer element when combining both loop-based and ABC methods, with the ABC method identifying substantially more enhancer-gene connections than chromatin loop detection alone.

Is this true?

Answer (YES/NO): NO